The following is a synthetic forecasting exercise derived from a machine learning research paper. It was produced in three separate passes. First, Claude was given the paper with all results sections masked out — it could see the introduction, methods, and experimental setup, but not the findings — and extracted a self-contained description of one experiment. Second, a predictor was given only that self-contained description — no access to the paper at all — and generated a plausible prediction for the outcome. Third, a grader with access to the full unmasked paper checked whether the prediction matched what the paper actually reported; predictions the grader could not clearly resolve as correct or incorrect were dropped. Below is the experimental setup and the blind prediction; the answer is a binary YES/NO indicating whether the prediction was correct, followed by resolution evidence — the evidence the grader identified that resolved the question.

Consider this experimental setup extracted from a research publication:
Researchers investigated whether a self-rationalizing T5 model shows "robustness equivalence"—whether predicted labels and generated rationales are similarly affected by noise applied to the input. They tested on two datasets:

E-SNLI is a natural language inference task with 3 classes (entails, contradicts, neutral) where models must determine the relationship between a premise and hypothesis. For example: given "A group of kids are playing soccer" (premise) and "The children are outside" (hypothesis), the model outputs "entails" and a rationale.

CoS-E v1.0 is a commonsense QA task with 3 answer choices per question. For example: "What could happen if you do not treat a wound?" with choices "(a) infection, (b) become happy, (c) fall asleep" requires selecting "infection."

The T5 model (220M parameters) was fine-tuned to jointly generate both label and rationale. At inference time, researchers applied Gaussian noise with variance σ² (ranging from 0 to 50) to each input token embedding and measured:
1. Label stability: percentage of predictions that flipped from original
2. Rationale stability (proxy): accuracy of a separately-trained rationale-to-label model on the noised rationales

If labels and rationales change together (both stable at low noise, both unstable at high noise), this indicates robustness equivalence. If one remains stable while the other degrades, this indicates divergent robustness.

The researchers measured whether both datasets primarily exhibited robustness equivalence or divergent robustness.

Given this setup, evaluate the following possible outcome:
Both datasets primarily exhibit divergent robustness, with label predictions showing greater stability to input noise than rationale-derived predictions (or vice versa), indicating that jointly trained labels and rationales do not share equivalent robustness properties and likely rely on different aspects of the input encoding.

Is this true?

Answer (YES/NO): NO